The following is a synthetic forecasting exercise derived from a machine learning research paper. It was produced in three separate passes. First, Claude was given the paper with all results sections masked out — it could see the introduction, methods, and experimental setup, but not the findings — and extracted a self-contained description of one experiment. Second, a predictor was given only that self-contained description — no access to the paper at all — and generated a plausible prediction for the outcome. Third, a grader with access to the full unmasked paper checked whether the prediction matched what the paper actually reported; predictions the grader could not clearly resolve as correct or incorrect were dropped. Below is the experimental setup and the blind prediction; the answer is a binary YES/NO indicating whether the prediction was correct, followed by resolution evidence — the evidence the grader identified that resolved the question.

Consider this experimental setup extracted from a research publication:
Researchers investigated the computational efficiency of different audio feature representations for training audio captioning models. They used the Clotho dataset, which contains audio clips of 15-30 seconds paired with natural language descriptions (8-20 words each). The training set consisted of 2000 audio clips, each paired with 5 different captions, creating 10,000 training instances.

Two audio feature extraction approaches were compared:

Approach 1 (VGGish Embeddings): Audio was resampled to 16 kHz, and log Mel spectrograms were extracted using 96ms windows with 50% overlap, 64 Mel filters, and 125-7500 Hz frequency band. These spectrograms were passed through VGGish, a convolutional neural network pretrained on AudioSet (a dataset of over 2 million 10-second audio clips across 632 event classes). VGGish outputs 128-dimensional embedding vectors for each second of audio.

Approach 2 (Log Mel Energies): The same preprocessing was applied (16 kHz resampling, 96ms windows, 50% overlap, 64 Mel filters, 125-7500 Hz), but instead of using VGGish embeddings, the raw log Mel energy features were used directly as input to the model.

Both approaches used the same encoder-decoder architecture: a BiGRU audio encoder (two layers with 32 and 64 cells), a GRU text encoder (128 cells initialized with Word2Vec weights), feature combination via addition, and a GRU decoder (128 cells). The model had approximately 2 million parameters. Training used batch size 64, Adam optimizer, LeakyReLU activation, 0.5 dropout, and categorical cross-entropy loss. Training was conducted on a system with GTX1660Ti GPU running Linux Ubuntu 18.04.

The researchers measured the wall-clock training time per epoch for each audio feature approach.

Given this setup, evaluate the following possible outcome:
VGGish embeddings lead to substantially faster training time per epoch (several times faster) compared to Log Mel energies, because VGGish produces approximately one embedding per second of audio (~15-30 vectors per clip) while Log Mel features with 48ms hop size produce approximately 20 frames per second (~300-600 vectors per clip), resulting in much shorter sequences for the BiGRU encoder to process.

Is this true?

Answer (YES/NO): YES